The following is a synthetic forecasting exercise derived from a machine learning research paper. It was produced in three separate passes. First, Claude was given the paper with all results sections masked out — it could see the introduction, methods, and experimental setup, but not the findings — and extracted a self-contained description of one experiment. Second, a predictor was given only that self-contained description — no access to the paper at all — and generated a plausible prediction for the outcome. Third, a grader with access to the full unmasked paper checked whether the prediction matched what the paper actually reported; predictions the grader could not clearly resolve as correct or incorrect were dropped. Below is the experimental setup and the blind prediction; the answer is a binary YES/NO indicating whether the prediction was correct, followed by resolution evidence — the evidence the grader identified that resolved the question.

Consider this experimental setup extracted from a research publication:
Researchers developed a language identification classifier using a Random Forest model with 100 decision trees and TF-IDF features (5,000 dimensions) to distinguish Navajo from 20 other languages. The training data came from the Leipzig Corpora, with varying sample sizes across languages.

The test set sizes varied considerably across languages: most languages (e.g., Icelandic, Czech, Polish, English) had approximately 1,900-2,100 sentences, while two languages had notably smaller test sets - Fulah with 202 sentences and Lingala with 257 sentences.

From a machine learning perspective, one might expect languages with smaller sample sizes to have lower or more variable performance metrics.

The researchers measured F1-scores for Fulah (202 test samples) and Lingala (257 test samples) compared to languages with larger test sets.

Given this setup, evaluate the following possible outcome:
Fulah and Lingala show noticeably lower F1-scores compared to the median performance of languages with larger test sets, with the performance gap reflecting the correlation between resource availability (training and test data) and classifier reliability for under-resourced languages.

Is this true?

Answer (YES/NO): NO